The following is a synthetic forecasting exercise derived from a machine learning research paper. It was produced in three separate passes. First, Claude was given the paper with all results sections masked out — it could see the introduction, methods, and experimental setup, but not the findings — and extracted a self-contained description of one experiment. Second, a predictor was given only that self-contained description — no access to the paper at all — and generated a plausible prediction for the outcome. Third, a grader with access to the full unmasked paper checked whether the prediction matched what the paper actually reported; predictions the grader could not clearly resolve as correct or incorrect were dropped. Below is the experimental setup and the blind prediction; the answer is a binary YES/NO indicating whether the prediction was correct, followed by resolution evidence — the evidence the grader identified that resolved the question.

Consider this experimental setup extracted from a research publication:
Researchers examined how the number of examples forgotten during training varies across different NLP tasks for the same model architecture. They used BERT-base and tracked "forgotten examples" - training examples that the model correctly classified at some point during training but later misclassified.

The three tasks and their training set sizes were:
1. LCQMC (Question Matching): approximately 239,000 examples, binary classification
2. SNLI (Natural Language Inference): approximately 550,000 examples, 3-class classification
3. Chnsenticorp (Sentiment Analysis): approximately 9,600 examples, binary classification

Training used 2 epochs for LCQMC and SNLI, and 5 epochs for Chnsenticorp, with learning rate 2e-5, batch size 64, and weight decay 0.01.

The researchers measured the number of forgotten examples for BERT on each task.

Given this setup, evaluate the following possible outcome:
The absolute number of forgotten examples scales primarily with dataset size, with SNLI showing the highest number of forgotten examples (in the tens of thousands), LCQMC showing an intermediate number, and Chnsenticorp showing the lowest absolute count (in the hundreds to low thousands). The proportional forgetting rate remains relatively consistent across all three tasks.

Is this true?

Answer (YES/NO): NO